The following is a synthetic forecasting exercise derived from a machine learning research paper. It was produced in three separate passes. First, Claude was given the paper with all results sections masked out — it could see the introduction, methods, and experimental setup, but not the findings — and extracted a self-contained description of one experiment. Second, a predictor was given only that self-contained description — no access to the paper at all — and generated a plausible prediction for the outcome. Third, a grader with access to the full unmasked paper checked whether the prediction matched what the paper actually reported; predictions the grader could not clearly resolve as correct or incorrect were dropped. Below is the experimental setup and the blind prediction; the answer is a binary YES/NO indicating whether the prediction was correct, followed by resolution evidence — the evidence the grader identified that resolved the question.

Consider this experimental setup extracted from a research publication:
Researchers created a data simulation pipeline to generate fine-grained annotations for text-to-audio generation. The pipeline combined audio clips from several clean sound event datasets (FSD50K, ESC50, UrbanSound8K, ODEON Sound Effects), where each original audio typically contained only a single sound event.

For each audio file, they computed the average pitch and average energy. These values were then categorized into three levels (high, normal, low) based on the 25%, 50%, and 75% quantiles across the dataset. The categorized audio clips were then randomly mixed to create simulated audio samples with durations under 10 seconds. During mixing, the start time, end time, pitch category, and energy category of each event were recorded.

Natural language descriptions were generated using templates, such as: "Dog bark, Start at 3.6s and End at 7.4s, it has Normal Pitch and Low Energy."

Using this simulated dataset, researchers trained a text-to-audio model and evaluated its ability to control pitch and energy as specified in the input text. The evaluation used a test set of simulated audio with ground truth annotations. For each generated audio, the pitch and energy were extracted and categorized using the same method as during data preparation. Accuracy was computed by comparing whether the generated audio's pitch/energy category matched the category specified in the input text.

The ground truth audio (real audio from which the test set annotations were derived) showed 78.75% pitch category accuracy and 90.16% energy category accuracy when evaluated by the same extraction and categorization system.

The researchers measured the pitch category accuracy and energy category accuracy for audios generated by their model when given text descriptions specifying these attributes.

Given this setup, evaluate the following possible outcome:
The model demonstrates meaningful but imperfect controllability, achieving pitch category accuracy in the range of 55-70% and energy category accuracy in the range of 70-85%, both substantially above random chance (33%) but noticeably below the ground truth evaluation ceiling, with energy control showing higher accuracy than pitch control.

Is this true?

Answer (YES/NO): NO